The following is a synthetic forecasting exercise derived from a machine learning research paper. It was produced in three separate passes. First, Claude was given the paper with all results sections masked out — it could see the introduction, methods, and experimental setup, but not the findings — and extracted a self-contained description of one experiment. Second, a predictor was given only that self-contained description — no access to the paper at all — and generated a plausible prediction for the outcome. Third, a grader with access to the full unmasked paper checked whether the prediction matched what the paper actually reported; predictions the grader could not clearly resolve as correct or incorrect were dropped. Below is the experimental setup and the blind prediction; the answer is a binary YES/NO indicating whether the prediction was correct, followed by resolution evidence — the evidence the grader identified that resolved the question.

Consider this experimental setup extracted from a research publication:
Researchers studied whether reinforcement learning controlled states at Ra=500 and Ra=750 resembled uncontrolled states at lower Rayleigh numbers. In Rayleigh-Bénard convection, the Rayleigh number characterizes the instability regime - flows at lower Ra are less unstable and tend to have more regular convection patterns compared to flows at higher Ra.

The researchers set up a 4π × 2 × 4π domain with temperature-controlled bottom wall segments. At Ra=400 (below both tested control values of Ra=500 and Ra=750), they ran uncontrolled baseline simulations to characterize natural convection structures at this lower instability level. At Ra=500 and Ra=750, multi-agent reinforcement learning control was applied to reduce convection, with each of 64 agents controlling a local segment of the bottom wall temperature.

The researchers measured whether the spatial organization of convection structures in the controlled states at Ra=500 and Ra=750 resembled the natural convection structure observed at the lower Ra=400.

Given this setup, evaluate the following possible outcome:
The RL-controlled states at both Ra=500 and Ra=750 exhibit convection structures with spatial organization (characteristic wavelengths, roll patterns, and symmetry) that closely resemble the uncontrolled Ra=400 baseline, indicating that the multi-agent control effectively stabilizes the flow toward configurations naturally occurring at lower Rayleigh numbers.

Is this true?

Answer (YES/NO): YES